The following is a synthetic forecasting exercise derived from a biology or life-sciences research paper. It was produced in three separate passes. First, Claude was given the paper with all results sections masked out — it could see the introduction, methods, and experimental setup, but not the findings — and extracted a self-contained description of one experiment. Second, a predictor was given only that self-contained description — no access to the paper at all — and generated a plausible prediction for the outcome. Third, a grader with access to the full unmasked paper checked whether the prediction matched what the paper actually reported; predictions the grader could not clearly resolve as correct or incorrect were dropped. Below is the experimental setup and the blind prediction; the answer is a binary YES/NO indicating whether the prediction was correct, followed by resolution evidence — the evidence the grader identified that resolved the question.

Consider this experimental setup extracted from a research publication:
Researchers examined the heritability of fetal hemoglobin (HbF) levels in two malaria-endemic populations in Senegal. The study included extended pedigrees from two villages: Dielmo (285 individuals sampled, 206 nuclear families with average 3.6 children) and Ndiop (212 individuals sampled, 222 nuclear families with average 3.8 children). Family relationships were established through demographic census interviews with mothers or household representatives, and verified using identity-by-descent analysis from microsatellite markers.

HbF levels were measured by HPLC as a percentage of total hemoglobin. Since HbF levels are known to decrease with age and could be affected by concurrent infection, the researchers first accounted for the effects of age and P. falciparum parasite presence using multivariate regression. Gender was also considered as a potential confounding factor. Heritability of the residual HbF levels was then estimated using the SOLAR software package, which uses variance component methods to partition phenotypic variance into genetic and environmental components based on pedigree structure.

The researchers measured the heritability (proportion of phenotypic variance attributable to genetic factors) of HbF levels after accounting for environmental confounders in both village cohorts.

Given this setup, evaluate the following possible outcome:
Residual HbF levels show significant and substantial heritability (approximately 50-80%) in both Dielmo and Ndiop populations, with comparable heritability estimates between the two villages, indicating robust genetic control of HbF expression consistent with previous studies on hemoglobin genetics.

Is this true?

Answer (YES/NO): NO